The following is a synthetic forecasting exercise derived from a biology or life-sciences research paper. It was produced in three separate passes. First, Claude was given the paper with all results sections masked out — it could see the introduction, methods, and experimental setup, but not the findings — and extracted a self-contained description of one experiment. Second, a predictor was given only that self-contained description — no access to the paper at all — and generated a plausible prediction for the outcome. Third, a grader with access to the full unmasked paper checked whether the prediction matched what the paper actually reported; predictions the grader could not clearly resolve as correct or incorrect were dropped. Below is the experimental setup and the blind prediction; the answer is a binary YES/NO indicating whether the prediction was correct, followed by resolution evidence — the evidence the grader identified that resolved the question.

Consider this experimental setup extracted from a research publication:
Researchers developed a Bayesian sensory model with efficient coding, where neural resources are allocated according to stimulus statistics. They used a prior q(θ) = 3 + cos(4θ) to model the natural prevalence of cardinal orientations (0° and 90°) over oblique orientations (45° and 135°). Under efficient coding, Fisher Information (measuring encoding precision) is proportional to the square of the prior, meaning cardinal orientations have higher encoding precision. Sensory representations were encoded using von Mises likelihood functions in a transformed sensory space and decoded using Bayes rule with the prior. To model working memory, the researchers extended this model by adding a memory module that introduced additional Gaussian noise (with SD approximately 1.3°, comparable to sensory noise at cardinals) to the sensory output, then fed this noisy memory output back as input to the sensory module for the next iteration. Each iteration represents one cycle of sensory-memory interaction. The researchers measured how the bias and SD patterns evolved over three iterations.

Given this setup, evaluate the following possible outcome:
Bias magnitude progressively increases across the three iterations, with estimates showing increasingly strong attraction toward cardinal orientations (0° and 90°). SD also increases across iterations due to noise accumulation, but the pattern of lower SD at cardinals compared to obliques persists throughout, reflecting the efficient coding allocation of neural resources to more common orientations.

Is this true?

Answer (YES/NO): NO